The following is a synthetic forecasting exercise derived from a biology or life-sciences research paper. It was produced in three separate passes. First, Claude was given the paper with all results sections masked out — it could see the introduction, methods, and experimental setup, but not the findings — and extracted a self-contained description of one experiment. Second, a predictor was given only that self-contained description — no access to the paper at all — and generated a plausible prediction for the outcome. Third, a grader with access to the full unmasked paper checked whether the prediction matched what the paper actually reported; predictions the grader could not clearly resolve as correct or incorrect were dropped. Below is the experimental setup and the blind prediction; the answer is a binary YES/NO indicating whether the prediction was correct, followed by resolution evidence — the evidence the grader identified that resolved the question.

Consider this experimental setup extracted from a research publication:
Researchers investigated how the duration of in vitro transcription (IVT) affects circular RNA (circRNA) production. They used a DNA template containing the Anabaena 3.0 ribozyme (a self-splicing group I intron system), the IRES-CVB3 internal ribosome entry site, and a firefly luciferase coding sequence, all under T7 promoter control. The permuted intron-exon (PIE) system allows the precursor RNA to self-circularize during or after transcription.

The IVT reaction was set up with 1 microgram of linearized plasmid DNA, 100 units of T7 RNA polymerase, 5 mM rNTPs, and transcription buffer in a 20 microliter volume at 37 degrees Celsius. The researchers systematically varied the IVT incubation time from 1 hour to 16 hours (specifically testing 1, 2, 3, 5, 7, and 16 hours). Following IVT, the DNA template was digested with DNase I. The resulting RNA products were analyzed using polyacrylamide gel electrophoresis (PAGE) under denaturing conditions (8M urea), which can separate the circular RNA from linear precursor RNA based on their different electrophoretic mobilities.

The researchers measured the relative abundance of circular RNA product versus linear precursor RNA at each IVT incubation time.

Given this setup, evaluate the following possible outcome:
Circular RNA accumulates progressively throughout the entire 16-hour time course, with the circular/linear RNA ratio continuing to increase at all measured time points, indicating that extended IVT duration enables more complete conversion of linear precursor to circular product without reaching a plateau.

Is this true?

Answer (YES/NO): NO